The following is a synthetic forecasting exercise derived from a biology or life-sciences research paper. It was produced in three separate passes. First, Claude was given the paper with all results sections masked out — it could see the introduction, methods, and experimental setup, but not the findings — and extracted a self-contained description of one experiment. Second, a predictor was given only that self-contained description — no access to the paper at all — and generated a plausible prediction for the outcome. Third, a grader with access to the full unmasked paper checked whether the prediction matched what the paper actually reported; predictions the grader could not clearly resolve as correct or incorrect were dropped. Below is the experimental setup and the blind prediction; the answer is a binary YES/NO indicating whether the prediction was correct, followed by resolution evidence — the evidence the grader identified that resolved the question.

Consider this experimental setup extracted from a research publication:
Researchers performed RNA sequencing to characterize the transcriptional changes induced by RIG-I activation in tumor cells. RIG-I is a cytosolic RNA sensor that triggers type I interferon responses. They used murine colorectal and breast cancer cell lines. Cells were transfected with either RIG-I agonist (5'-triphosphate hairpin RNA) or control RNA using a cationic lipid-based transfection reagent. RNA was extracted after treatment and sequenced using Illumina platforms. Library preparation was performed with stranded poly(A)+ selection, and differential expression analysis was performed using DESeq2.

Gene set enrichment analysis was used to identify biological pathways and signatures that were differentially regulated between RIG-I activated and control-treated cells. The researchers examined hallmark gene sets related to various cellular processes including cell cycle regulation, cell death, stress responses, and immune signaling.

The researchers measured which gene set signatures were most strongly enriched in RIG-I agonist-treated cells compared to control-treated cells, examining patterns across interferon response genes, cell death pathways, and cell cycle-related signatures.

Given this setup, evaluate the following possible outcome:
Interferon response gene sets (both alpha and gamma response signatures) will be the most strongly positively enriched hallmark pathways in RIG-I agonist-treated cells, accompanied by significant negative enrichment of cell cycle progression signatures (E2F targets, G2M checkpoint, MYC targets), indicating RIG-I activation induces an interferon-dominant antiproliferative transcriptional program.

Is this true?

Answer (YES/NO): NO